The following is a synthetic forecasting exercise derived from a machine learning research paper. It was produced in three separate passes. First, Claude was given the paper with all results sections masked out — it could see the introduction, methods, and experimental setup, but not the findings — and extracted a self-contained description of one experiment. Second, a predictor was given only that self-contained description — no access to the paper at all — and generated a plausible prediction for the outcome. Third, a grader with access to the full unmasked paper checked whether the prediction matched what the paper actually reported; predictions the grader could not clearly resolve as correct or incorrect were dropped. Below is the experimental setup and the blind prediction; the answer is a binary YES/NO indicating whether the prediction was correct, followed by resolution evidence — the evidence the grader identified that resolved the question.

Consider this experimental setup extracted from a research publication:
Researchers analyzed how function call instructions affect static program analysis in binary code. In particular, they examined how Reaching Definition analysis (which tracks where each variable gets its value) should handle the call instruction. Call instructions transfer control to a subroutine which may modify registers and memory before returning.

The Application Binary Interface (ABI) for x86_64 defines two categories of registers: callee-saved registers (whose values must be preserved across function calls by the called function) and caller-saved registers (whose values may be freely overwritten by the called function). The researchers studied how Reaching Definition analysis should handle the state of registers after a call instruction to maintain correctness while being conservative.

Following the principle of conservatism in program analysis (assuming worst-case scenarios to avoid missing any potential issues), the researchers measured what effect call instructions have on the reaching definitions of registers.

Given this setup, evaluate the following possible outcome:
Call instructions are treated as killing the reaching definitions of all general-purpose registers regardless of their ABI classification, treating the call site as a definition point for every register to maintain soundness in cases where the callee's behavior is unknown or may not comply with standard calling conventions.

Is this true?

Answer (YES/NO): NO